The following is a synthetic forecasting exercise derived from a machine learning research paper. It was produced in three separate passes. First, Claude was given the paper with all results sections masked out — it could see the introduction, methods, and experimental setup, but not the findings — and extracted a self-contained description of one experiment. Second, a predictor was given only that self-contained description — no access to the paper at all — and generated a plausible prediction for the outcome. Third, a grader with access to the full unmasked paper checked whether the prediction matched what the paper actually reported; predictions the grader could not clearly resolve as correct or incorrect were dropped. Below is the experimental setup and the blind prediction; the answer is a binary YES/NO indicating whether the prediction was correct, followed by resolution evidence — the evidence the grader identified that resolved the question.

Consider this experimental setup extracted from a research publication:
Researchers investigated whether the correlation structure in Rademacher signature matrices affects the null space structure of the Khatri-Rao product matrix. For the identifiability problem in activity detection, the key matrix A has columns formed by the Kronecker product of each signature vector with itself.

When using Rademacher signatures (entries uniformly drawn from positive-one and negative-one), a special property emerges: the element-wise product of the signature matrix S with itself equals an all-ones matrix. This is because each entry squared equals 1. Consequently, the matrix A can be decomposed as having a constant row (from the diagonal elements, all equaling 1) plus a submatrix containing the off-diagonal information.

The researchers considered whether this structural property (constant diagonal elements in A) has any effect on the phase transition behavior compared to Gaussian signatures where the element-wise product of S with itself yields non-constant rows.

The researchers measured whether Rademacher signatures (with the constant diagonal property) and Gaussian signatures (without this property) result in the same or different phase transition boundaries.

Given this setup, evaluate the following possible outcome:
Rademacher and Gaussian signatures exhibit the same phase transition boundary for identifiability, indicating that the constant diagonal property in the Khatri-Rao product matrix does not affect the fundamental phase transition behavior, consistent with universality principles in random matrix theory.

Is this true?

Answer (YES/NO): YES